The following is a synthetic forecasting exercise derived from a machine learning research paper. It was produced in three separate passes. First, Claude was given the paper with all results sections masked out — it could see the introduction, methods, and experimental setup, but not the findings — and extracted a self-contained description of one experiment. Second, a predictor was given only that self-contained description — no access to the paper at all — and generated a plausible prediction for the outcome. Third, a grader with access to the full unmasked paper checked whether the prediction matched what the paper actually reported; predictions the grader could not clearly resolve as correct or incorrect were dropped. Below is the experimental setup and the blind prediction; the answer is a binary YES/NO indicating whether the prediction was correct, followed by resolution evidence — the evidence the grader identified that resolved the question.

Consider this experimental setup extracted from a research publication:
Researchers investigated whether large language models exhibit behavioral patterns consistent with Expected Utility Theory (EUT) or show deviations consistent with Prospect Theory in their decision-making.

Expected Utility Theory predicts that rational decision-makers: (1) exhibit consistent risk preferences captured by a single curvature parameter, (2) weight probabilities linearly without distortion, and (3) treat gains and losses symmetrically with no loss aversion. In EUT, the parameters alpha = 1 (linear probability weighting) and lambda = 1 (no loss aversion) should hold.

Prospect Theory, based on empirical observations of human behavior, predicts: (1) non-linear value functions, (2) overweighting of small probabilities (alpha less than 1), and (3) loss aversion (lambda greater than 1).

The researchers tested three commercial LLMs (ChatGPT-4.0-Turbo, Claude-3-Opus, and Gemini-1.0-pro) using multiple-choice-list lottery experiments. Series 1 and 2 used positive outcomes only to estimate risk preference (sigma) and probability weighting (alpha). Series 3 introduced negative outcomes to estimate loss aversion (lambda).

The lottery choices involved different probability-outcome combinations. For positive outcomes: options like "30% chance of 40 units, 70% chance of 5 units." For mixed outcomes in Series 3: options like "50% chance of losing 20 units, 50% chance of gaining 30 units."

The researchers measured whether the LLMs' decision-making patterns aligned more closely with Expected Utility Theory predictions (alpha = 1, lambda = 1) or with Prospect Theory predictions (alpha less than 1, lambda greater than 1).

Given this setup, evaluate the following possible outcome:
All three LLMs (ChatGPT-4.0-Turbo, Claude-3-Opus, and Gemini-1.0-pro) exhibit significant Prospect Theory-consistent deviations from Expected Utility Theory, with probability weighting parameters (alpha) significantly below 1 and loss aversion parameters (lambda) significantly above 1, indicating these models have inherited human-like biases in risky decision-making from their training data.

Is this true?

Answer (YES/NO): NO